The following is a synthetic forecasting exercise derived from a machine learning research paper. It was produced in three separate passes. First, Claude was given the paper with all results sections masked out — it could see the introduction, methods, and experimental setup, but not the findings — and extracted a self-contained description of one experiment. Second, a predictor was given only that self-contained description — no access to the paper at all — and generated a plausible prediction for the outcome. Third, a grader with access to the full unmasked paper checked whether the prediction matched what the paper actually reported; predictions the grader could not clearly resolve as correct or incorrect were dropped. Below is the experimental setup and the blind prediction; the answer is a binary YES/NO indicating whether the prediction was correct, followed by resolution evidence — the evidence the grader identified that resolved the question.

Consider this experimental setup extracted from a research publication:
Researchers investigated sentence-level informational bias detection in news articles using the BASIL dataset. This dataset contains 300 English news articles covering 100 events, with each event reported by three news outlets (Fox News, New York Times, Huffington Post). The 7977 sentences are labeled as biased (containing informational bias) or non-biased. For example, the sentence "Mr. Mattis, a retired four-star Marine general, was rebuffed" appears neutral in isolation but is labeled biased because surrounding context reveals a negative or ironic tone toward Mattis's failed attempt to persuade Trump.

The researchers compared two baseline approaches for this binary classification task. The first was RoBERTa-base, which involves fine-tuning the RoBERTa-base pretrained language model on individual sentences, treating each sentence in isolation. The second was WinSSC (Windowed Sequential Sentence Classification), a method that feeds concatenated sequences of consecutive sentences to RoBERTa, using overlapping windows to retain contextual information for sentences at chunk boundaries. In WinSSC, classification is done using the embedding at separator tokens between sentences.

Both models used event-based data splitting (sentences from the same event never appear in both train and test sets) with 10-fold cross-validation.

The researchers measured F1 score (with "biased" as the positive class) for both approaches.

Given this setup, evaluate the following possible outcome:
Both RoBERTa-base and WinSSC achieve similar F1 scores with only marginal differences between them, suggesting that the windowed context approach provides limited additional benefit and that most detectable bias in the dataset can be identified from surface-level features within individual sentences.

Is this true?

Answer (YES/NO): NO